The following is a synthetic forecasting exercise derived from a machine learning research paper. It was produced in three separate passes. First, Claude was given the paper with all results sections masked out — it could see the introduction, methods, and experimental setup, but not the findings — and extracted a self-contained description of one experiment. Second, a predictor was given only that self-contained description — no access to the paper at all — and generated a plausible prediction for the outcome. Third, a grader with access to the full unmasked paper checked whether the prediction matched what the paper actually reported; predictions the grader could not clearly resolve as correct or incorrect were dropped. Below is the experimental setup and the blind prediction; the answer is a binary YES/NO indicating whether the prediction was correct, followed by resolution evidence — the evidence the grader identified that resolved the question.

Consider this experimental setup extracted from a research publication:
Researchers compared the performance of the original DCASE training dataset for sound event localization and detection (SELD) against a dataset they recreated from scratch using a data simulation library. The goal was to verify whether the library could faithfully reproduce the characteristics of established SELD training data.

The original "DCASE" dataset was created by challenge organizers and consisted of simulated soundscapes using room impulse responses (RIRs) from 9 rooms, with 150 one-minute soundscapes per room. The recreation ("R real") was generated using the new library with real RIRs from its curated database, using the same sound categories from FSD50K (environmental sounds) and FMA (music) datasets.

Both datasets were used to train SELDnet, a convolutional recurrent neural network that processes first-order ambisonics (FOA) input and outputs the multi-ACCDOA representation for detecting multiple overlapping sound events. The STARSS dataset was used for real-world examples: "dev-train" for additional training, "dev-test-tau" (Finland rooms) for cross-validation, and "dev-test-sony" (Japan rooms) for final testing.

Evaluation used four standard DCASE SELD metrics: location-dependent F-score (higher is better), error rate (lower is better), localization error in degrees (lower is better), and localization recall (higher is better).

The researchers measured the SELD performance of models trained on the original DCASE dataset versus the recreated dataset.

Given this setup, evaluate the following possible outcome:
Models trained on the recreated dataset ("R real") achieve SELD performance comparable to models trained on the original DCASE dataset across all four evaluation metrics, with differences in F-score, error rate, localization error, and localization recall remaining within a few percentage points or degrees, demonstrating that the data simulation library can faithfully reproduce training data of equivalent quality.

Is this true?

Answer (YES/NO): NO